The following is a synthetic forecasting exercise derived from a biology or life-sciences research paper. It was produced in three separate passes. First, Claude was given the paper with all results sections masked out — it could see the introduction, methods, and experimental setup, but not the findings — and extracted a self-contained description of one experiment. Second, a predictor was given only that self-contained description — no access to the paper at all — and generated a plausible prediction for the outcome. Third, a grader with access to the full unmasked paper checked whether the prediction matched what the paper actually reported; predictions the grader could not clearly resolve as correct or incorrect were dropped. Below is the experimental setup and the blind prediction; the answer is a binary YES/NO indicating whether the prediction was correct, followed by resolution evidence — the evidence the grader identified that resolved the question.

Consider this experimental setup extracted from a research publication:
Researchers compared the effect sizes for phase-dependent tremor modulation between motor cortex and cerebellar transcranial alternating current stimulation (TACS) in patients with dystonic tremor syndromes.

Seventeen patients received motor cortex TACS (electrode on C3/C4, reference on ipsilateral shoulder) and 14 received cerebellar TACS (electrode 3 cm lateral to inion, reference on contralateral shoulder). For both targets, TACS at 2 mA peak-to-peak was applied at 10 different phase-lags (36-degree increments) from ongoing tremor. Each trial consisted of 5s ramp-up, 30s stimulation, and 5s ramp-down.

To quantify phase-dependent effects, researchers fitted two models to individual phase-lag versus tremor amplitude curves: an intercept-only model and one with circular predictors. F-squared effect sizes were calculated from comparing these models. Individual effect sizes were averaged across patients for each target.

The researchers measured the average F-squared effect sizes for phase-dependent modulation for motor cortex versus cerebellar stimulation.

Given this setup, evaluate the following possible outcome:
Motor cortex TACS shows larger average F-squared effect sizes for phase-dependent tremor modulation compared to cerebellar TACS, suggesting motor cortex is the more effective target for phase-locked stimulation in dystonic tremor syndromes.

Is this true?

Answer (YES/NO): NO